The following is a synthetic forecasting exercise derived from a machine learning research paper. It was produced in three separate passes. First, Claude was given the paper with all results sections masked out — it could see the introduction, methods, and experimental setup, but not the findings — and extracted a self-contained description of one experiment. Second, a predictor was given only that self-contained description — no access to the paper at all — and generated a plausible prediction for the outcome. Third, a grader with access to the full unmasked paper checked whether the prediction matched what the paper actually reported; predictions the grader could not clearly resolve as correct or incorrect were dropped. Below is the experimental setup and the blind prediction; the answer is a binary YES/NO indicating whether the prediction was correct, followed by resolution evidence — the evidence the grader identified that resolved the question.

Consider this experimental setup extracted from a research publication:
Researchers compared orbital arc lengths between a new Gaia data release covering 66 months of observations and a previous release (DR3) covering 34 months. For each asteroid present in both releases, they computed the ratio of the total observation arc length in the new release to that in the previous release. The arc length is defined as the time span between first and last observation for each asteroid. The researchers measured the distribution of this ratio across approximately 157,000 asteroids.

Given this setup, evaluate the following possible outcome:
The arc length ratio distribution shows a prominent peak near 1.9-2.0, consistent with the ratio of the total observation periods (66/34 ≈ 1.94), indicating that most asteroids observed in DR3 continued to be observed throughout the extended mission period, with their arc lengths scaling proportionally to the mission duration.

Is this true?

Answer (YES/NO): YES